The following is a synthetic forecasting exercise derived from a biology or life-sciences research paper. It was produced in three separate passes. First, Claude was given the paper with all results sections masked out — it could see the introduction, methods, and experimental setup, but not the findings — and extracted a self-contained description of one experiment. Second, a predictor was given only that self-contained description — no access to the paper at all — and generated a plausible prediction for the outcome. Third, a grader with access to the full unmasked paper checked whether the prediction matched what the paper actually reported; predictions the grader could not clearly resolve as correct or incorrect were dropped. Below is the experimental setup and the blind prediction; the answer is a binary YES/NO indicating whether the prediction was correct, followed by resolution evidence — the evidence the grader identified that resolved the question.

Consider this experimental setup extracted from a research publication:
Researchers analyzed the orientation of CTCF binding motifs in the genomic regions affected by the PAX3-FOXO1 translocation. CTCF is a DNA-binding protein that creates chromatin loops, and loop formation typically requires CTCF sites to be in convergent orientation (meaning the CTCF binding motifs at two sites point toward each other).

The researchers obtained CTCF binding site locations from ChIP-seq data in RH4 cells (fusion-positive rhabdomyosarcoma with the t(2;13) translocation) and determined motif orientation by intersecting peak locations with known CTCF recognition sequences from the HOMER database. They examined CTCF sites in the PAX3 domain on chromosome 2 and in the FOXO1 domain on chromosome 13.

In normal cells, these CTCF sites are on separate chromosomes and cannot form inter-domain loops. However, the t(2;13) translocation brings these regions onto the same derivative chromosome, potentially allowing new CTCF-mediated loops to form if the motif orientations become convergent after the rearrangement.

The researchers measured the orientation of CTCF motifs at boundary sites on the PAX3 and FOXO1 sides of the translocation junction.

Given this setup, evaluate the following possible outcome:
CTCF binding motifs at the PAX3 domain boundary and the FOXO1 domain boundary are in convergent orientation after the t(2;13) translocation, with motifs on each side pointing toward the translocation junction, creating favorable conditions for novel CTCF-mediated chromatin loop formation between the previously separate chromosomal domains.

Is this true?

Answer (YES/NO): YES